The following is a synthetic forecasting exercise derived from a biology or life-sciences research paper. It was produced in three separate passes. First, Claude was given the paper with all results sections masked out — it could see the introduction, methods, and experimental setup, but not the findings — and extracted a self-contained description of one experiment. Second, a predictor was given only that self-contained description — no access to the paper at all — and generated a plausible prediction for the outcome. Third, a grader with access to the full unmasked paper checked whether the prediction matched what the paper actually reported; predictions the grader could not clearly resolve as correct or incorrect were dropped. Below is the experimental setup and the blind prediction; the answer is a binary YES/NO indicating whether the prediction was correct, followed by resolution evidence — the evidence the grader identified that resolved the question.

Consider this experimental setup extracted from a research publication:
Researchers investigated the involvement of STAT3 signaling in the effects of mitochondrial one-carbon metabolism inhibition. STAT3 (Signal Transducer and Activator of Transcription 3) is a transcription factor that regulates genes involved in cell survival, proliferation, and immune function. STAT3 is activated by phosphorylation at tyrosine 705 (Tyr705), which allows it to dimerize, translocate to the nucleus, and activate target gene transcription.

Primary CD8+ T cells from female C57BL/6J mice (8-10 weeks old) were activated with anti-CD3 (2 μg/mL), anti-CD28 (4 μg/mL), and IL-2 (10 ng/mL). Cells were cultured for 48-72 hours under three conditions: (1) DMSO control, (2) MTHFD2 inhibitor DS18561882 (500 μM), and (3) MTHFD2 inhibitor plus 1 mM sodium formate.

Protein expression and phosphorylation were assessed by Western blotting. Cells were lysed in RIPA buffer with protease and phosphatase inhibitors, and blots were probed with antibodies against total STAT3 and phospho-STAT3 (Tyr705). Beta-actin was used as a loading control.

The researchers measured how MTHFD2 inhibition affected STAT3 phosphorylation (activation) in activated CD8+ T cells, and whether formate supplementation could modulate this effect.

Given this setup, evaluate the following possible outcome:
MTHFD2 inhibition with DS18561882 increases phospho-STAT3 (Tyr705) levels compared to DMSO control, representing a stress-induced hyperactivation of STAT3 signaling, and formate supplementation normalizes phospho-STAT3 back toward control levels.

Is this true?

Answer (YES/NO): NO